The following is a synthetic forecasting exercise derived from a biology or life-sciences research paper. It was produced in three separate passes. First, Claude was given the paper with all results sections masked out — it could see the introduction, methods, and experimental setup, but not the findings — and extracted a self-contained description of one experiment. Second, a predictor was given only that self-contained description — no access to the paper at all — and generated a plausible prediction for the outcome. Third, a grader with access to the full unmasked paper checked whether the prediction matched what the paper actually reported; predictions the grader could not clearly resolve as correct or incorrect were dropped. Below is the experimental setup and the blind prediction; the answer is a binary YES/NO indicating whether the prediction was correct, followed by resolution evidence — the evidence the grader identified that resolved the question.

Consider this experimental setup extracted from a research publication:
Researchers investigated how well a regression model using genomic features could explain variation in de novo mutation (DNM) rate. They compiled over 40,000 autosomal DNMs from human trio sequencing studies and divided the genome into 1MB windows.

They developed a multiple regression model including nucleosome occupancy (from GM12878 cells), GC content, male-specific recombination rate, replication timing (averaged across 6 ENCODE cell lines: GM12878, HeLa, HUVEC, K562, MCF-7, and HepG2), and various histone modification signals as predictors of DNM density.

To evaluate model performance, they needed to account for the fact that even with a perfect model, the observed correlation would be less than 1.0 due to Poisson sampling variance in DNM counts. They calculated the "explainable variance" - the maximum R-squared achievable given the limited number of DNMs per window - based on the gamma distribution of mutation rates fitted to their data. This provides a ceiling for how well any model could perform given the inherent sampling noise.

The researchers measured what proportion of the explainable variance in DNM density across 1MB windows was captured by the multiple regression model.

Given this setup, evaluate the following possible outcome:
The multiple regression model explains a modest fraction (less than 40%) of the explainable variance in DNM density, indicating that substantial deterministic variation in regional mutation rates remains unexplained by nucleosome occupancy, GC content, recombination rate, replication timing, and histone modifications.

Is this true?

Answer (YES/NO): NO